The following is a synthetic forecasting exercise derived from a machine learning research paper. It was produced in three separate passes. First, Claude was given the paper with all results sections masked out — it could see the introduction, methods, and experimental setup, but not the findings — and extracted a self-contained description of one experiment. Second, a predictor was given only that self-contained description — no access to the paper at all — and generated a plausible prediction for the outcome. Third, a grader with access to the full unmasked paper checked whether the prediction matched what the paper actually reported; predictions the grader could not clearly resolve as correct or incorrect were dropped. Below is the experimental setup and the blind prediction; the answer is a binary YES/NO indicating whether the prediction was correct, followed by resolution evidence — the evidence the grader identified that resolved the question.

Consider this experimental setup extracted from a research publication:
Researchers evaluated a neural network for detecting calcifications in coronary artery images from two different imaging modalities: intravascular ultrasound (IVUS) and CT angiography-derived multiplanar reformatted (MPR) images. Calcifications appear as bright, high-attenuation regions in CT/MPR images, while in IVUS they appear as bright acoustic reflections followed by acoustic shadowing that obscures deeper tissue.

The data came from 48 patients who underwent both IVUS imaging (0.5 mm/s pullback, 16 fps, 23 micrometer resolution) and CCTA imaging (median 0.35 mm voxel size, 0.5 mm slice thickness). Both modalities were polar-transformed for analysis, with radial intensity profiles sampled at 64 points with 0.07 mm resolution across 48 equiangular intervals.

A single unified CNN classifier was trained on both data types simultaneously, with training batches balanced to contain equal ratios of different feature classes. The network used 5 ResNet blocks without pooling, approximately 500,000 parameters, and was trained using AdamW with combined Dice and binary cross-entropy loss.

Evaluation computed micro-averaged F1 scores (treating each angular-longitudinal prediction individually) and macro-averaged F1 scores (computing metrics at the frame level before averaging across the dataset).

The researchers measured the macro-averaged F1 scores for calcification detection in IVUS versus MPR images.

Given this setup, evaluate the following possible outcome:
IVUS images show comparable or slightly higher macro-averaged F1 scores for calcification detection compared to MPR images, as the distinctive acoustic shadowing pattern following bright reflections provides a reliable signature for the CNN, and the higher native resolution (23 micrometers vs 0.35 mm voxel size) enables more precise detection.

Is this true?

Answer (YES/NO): YES